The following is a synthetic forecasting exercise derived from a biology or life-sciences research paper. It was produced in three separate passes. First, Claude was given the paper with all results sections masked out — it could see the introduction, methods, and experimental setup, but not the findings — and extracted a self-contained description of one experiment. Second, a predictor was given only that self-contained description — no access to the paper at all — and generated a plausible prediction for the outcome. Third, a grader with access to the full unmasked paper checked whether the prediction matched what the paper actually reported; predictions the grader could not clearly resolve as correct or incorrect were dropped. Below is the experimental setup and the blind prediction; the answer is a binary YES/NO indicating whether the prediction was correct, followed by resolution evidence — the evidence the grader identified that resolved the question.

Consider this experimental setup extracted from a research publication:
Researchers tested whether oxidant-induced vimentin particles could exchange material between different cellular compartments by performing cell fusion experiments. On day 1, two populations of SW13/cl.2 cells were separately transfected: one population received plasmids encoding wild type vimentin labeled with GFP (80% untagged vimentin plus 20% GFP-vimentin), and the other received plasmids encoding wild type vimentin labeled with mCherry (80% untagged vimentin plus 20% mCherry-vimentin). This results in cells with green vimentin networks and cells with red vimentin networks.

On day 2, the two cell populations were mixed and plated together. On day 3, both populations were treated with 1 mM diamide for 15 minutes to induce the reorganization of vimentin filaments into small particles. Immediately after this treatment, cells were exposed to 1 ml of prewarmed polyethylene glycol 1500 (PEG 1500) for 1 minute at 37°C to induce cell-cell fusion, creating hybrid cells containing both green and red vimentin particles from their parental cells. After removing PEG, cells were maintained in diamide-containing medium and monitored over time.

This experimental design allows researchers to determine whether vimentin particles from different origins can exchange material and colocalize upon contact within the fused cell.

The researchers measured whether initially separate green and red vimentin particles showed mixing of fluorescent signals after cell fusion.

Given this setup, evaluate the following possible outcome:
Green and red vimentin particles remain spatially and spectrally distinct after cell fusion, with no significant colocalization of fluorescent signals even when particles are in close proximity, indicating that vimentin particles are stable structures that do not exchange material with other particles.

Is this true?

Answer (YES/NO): NO